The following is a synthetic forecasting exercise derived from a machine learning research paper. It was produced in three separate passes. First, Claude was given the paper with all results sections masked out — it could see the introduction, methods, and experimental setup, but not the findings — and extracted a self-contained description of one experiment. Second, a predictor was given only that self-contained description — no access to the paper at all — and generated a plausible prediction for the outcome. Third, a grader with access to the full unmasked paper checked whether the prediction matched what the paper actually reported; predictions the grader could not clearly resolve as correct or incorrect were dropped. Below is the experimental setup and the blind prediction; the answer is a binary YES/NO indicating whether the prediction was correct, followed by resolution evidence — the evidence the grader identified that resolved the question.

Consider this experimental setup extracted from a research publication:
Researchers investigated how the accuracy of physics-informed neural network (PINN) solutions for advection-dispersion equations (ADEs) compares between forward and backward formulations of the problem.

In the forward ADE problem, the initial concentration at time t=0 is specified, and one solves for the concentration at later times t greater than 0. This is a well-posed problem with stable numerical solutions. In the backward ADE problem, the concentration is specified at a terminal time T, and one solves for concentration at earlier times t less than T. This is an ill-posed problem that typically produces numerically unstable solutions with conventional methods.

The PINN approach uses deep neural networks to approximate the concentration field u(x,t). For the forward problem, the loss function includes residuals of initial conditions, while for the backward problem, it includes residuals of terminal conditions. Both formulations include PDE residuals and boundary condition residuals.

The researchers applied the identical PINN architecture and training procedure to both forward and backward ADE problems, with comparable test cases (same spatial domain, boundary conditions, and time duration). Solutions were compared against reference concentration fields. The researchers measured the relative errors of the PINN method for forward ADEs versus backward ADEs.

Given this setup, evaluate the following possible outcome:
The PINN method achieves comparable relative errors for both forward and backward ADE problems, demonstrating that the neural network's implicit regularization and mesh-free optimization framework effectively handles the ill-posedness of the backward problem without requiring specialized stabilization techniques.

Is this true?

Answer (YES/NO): NO